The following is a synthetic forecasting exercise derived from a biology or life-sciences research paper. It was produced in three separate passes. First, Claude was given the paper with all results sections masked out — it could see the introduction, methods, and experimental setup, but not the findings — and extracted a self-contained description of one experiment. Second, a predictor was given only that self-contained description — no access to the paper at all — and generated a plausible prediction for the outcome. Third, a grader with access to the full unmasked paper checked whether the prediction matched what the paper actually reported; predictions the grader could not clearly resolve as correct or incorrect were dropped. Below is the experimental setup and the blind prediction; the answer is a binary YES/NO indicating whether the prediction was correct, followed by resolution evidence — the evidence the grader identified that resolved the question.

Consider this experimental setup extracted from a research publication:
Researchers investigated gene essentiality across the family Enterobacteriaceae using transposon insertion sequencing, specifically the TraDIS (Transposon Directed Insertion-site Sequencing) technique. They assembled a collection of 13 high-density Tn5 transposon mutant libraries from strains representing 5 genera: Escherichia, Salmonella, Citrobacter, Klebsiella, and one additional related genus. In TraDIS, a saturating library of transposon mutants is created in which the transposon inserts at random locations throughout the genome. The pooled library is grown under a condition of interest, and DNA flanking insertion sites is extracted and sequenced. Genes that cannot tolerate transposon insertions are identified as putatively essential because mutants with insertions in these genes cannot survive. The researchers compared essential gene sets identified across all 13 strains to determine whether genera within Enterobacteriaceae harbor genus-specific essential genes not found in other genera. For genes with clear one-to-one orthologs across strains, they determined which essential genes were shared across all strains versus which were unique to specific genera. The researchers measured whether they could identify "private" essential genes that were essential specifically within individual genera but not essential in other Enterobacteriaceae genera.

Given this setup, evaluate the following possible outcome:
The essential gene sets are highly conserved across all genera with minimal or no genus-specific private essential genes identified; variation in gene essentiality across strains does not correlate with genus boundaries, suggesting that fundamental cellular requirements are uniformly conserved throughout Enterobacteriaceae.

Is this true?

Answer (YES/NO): YES